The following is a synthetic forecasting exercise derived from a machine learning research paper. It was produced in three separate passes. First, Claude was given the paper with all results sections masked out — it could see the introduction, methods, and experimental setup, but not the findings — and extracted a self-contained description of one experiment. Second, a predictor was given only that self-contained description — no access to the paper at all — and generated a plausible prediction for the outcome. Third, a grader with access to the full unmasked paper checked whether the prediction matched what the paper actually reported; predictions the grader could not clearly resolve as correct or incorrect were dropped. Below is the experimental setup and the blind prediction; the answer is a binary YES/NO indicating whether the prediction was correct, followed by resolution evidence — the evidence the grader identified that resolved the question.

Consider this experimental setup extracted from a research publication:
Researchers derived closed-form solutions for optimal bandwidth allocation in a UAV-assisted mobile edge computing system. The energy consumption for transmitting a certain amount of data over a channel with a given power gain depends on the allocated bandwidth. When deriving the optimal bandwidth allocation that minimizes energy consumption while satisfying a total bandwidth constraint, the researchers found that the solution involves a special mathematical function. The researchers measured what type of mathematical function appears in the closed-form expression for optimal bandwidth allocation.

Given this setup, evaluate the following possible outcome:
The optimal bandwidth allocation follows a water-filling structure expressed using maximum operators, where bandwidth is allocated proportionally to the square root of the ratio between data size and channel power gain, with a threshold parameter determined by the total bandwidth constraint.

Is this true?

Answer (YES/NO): NO